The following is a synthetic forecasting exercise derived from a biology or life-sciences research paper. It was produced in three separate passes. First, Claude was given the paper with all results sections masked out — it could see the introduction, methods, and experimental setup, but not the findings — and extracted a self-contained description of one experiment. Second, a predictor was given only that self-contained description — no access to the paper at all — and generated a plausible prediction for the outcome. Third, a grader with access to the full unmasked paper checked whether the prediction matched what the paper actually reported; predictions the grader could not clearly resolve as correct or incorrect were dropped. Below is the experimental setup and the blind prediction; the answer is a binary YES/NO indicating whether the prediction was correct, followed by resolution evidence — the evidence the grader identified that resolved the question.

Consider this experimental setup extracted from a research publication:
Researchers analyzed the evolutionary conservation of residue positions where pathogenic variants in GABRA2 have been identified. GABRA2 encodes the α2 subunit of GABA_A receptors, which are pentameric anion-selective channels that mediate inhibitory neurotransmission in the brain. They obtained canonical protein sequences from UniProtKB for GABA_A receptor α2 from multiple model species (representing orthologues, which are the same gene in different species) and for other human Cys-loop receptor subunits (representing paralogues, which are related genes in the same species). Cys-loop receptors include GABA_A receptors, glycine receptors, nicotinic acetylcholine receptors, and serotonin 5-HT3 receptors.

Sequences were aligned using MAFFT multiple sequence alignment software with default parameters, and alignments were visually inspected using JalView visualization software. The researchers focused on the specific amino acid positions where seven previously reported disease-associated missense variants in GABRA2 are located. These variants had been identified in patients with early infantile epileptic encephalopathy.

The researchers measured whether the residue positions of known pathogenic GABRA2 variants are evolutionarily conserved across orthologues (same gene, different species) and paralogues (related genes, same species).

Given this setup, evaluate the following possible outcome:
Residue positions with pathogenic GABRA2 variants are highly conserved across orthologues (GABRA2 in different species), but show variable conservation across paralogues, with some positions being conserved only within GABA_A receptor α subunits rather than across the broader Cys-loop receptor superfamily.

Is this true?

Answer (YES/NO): NO